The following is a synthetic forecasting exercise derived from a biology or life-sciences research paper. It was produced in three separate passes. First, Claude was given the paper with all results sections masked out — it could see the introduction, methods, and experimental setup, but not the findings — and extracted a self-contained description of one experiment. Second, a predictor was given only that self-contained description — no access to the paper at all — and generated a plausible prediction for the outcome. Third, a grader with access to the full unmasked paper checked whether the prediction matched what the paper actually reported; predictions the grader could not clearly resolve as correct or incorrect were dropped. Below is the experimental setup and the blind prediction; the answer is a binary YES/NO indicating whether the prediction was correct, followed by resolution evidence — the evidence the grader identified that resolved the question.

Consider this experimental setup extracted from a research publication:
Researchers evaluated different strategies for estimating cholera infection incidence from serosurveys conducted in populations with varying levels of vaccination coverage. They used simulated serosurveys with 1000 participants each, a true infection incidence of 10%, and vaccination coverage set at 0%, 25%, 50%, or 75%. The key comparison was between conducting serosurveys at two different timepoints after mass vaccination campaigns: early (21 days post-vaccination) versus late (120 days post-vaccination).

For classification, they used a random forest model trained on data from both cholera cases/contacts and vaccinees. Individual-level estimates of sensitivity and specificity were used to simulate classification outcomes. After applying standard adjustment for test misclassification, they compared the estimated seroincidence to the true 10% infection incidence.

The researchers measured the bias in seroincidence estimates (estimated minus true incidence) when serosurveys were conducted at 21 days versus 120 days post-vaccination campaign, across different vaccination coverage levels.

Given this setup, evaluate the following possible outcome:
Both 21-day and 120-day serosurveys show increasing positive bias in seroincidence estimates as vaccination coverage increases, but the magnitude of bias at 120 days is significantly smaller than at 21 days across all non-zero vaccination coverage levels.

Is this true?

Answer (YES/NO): NO